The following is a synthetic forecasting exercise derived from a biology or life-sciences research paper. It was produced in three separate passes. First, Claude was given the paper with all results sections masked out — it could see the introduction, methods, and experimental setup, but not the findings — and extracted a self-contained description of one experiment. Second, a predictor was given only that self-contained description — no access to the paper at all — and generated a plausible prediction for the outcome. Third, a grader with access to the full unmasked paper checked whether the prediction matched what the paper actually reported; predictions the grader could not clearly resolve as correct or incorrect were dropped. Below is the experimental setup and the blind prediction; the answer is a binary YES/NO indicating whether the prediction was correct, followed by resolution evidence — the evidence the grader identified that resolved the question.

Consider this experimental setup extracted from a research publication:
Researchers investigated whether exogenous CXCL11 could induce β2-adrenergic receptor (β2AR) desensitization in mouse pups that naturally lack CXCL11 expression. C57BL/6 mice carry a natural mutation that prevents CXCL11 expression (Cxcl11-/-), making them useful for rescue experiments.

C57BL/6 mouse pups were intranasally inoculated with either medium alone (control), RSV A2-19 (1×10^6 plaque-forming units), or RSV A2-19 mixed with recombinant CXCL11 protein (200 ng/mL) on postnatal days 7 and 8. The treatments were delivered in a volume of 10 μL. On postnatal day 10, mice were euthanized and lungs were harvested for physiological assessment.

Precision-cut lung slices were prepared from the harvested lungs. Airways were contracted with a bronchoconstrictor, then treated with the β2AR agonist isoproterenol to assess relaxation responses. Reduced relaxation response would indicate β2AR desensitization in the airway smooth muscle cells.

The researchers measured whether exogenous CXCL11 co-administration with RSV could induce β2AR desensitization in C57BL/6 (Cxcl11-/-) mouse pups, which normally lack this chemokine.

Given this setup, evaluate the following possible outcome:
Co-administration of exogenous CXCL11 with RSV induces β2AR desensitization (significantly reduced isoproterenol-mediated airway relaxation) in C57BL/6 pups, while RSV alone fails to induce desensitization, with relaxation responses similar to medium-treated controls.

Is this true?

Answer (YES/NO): YES